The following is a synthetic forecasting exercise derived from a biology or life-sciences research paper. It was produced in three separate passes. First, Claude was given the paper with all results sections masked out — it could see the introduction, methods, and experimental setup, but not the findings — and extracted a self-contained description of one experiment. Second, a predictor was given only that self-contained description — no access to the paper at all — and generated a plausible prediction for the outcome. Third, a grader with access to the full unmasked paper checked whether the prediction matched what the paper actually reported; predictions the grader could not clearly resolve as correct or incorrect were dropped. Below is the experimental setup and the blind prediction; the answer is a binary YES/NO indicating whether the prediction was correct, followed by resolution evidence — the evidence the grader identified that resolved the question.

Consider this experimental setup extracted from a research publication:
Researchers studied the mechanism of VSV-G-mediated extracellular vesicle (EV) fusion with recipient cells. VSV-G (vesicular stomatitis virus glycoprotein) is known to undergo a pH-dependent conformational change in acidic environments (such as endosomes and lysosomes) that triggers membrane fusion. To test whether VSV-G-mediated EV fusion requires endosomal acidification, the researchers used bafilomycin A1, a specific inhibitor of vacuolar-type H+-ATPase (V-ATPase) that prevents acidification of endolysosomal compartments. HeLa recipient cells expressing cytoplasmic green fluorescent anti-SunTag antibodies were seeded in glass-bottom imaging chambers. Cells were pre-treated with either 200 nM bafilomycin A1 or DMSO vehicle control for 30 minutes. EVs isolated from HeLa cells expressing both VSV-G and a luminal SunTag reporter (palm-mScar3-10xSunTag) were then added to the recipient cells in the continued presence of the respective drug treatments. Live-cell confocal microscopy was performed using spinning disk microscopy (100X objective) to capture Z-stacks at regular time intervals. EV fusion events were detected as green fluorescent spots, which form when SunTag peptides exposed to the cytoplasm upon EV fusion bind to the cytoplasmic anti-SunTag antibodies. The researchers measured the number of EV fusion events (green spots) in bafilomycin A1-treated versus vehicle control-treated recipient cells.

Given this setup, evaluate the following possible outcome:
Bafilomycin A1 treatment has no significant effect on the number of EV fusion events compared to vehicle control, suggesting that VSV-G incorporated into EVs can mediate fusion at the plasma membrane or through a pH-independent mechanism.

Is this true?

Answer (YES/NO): NO